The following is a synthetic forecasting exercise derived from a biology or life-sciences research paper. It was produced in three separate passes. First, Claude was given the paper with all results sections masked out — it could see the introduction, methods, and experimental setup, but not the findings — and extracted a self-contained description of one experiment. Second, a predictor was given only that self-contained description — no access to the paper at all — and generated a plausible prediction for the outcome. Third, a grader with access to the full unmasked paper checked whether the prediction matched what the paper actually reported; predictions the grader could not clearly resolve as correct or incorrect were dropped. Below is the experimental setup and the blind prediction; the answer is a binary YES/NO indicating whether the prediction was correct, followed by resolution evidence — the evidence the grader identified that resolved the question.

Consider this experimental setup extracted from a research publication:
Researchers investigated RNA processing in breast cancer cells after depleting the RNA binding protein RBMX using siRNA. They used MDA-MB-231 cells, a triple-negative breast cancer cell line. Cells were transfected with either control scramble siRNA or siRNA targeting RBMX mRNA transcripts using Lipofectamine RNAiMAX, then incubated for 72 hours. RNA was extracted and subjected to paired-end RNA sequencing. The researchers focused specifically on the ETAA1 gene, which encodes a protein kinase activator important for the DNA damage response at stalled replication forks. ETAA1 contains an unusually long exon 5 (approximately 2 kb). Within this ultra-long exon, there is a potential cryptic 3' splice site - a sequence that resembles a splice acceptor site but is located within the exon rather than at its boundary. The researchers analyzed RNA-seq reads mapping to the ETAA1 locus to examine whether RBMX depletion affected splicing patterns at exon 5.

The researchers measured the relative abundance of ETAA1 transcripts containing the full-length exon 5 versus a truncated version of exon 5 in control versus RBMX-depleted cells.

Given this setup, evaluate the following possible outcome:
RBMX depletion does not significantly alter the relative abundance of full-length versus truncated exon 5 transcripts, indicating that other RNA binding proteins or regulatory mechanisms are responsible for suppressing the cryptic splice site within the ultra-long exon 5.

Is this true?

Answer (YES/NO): NO